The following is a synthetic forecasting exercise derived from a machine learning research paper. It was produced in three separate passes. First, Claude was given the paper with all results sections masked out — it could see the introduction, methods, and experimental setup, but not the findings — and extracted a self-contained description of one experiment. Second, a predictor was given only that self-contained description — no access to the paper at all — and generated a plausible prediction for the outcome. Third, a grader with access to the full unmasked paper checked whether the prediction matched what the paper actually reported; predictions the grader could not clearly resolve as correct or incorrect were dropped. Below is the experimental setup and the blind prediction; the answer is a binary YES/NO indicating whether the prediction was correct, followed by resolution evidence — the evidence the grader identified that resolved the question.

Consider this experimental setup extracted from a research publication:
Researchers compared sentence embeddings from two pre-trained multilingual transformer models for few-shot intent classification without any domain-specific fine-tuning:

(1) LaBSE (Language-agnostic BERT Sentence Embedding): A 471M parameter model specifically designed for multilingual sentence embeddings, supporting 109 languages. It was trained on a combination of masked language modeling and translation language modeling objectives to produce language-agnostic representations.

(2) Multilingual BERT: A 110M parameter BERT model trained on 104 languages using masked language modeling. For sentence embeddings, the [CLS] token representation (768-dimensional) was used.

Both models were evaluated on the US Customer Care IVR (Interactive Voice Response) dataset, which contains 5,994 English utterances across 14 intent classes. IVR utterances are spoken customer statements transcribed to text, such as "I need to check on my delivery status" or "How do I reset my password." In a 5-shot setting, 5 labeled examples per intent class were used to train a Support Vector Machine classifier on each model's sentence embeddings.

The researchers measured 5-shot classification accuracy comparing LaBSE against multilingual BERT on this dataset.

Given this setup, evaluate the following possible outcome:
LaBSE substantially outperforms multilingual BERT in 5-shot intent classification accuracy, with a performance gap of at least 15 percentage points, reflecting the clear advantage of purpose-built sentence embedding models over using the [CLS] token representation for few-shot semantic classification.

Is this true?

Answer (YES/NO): YES